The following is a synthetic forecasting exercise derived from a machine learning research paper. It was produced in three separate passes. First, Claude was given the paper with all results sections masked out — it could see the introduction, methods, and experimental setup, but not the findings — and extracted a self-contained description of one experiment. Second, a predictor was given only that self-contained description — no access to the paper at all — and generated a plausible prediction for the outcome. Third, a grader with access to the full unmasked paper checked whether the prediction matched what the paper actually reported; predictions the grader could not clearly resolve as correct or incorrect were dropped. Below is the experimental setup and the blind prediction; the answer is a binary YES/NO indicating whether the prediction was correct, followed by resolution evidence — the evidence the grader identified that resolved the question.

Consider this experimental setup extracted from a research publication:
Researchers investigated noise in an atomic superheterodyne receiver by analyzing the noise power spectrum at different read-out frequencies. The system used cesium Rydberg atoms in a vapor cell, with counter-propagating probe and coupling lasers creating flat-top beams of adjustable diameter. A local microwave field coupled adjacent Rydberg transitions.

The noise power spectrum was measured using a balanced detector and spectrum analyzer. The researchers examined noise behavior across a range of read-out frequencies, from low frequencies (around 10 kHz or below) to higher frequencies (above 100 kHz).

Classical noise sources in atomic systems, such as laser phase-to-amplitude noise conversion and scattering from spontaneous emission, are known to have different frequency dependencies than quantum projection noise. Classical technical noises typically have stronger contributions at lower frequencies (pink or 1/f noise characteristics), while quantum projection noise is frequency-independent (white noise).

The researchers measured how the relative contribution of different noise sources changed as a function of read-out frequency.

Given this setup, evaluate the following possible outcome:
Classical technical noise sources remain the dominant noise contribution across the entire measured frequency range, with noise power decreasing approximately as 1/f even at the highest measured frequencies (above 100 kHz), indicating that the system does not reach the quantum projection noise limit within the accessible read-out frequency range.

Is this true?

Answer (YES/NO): NO